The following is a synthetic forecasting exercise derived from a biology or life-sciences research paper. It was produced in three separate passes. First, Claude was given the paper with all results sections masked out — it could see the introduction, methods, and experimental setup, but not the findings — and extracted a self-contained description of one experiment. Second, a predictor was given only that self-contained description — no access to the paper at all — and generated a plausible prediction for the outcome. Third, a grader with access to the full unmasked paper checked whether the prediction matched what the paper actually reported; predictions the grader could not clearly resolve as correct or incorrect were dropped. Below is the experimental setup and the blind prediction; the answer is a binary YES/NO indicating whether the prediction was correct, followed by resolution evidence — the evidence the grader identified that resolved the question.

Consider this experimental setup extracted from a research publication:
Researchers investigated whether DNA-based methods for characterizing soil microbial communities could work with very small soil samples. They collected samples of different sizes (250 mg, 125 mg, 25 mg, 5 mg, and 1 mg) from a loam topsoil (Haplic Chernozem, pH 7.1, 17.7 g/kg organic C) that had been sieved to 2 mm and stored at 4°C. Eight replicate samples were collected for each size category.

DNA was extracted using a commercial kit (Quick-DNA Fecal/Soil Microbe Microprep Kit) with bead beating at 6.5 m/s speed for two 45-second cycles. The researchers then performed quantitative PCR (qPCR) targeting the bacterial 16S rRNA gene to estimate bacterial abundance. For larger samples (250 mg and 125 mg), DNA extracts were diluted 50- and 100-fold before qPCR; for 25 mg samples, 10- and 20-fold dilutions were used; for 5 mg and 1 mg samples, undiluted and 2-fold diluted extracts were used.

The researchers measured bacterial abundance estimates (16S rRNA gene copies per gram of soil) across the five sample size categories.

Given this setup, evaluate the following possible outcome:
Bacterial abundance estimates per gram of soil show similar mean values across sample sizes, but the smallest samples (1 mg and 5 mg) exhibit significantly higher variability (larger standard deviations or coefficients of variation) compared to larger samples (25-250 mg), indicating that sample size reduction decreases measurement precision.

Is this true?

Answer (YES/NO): NO